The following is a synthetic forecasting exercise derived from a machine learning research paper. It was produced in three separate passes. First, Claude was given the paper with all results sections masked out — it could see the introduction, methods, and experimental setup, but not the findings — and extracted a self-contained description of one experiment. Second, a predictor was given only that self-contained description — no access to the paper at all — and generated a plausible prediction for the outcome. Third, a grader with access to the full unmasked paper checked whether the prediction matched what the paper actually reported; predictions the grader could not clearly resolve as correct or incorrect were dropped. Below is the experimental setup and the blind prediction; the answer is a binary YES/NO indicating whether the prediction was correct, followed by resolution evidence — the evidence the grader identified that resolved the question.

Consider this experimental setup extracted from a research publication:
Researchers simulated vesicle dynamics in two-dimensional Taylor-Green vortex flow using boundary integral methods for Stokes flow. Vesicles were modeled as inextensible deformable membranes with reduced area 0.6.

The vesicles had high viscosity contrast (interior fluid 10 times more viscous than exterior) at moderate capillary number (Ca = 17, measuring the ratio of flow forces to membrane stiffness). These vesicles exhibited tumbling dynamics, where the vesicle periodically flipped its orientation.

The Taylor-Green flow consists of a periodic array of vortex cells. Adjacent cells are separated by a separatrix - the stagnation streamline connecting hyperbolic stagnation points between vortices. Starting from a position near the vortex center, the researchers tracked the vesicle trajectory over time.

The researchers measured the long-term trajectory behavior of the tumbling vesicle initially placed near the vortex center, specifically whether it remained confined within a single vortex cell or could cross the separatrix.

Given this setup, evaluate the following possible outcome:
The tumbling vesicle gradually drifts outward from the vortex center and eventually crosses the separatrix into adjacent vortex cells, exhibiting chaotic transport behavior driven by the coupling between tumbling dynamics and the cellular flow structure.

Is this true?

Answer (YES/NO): YES